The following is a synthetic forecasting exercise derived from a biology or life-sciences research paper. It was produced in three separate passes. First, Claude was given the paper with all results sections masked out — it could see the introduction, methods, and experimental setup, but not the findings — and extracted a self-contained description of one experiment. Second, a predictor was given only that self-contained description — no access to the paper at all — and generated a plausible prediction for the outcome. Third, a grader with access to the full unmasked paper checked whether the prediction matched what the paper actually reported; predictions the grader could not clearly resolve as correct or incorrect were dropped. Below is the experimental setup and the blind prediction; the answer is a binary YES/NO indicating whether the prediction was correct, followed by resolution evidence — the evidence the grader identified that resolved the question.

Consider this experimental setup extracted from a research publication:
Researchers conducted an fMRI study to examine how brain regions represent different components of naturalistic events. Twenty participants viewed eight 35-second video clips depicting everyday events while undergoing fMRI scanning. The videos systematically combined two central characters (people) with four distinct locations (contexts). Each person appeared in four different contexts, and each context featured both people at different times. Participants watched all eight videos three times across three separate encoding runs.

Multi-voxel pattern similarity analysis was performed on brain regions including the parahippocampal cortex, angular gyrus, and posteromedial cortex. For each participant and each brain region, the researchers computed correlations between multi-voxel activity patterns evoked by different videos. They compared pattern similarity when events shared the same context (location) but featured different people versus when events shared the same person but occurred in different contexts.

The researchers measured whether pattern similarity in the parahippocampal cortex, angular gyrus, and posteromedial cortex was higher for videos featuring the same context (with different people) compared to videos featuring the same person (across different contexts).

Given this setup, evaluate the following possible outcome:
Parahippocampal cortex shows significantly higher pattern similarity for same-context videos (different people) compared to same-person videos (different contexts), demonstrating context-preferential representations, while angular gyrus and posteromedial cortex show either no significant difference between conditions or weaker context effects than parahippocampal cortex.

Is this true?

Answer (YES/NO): NO